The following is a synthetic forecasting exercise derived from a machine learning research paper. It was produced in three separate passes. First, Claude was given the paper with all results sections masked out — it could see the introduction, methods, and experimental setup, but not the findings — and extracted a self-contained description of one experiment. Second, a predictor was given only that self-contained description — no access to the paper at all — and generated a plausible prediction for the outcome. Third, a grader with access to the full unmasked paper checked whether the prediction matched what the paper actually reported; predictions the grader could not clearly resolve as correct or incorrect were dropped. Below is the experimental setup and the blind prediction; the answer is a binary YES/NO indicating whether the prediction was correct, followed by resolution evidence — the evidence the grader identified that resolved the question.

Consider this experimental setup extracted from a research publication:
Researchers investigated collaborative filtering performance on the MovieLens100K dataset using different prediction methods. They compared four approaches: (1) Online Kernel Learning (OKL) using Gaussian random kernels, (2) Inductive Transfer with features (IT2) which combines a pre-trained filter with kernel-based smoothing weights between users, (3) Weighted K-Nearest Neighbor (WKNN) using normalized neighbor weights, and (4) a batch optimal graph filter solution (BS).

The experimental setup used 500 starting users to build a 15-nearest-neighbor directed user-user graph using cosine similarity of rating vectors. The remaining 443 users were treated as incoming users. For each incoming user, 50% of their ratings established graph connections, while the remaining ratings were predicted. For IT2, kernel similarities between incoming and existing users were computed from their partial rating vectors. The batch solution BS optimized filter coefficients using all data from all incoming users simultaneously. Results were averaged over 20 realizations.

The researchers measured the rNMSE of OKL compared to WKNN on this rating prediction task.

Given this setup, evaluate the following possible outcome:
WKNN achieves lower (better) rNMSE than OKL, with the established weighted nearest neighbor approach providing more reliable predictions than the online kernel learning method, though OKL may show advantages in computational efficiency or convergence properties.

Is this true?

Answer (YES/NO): YES